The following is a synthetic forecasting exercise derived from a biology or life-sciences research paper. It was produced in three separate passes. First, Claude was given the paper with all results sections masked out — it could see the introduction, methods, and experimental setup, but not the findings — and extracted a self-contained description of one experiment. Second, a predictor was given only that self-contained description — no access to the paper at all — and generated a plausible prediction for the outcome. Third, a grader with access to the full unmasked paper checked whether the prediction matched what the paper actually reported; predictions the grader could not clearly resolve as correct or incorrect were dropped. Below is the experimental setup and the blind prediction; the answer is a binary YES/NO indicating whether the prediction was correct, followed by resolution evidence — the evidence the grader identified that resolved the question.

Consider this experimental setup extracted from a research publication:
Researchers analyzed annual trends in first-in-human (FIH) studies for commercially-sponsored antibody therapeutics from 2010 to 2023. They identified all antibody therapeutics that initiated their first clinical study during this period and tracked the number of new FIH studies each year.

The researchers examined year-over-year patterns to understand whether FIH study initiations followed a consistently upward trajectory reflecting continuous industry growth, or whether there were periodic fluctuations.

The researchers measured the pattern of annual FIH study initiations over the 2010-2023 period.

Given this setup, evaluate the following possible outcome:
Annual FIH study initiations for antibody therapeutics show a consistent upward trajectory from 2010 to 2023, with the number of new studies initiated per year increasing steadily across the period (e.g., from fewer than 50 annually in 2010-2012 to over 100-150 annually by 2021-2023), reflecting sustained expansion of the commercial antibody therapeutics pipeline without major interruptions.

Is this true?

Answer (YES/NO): NO